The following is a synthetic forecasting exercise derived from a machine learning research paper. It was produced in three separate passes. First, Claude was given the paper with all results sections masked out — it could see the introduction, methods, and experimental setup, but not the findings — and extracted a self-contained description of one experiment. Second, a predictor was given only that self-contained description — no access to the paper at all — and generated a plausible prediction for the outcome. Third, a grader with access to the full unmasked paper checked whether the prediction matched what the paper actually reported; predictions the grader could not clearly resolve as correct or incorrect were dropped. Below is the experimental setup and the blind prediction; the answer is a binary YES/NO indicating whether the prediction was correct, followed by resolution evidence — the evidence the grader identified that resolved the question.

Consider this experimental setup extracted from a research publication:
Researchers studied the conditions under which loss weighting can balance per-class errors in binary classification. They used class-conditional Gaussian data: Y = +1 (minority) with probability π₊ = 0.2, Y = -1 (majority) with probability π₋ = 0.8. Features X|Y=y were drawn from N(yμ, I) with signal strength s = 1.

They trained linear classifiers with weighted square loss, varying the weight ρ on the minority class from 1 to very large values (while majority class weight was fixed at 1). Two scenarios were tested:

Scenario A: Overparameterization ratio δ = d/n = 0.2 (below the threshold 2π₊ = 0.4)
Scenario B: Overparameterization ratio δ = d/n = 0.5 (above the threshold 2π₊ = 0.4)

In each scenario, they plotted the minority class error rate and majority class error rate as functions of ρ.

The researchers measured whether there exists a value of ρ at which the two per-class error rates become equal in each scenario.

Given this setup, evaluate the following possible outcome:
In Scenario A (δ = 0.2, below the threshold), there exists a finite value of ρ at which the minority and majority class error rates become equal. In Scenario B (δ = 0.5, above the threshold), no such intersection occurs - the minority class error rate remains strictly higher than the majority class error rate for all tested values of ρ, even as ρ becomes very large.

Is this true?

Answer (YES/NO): YES